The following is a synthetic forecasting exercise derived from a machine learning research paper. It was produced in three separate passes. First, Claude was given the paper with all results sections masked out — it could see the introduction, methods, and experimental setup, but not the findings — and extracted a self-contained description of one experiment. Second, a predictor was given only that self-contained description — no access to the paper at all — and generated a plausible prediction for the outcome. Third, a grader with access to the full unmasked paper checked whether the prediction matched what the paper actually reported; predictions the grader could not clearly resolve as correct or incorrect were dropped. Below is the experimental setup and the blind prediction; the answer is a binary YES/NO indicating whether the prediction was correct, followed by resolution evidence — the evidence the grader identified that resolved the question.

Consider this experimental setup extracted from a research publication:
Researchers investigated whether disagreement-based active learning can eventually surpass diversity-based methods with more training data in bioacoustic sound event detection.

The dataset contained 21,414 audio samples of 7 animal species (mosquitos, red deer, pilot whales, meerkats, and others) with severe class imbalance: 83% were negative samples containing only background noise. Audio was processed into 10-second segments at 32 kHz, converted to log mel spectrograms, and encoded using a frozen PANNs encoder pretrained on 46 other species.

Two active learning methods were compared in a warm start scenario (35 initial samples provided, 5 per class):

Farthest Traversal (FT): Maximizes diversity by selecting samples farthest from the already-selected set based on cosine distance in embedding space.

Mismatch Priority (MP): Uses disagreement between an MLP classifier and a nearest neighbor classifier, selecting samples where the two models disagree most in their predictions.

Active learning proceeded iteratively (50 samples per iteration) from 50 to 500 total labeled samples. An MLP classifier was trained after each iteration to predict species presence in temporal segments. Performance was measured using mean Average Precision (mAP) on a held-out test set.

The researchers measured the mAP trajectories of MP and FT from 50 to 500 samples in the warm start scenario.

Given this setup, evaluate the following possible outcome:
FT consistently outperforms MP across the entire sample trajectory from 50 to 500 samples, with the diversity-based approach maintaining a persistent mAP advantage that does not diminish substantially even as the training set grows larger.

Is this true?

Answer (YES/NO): NO